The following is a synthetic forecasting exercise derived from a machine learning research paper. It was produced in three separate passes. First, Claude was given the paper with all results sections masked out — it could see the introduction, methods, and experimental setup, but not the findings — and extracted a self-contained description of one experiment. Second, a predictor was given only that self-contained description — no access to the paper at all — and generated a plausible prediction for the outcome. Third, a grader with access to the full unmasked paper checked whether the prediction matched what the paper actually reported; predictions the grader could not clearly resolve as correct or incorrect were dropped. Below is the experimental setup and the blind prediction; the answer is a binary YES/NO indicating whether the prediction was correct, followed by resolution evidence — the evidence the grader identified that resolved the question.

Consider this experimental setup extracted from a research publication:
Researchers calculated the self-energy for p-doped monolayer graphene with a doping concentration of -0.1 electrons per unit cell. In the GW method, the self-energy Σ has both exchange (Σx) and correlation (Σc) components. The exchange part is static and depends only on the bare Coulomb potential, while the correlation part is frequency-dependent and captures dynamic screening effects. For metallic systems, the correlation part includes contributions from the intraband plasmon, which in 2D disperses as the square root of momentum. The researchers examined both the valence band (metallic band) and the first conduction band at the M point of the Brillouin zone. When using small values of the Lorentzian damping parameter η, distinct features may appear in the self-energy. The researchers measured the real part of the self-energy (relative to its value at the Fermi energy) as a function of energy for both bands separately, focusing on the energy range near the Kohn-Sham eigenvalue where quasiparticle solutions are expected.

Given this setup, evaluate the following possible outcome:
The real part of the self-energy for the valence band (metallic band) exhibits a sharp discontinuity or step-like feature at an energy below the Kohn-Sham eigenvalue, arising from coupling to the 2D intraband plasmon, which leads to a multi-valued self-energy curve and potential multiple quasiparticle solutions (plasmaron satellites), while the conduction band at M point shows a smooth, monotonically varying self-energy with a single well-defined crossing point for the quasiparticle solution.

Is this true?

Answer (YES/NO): NO